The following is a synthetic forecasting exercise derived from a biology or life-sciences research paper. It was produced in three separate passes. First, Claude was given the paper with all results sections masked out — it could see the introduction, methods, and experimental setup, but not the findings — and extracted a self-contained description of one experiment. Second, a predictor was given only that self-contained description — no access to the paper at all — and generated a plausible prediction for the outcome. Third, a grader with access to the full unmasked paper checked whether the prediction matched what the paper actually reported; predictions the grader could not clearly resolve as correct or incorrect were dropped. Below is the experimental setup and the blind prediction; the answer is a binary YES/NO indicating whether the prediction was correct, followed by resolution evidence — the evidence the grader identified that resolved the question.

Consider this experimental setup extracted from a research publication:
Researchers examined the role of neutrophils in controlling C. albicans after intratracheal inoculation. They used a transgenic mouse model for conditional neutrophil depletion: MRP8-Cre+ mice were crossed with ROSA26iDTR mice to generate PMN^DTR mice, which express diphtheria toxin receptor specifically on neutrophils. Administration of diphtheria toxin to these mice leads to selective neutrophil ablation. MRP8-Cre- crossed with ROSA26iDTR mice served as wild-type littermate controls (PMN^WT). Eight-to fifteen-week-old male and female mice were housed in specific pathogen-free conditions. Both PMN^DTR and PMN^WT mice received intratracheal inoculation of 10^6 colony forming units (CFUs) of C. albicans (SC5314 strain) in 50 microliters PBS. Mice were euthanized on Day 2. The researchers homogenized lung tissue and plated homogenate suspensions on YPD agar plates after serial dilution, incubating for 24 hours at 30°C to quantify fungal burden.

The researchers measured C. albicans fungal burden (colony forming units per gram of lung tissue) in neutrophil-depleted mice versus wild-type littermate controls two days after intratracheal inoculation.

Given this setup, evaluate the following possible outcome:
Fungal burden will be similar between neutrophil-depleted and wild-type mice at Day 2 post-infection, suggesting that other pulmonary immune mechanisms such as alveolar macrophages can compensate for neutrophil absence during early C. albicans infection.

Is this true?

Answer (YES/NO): NO